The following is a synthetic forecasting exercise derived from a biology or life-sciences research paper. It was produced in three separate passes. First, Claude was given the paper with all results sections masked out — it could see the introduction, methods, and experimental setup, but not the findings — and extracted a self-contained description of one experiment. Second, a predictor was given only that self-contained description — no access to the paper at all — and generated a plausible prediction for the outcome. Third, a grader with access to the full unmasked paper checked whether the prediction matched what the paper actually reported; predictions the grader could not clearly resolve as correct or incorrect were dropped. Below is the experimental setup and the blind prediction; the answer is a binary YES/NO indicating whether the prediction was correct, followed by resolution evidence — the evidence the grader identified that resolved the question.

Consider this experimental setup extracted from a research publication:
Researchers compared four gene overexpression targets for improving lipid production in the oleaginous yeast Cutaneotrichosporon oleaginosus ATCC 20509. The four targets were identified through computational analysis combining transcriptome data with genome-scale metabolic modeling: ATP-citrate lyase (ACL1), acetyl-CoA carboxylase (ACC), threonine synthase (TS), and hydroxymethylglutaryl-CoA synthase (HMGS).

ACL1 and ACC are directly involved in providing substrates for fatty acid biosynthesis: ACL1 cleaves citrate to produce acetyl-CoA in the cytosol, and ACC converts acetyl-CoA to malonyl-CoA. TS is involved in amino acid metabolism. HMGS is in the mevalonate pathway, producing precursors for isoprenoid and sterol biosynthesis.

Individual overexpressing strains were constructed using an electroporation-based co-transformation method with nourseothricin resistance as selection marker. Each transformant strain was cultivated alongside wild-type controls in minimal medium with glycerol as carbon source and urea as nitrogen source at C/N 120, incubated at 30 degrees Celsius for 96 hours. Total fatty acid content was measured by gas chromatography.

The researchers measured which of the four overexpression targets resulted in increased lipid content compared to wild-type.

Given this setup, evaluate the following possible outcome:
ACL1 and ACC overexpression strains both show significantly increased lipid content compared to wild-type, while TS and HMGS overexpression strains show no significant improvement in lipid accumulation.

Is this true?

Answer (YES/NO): NO